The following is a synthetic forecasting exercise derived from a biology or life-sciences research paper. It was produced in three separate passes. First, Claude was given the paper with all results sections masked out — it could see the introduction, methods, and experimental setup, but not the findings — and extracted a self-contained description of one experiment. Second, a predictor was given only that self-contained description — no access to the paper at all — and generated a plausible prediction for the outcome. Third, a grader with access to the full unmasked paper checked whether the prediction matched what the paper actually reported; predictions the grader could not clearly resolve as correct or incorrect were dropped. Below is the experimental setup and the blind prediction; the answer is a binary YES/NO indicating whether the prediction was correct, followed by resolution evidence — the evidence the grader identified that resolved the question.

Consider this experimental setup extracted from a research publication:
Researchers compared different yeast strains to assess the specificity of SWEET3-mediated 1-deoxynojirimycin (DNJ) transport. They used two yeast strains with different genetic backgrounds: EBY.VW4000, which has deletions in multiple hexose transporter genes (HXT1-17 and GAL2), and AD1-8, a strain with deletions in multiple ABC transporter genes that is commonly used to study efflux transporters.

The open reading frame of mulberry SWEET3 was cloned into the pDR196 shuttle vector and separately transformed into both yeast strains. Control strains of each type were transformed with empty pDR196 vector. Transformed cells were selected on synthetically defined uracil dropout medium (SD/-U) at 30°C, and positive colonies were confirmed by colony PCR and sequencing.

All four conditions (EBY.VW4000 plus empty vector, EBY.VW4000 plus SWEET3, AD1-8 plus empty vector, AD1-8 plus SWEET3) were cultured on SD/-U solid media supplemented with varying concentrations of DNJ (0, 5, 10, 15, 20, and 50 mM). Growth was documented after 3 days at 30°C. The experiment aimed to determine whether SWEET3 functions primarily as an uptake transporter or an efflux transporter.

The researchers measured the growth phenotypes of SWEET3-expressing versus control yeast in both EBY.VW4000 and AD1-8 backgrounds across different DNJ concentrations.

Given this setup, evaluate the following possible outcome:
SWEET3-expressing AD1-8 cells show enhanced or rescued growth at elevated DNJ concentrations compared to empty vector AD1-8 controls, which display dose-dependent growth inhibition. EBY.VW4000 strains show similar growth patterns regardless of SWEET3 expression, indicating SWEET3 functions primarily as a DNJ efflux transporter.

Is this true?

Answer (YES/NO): NO